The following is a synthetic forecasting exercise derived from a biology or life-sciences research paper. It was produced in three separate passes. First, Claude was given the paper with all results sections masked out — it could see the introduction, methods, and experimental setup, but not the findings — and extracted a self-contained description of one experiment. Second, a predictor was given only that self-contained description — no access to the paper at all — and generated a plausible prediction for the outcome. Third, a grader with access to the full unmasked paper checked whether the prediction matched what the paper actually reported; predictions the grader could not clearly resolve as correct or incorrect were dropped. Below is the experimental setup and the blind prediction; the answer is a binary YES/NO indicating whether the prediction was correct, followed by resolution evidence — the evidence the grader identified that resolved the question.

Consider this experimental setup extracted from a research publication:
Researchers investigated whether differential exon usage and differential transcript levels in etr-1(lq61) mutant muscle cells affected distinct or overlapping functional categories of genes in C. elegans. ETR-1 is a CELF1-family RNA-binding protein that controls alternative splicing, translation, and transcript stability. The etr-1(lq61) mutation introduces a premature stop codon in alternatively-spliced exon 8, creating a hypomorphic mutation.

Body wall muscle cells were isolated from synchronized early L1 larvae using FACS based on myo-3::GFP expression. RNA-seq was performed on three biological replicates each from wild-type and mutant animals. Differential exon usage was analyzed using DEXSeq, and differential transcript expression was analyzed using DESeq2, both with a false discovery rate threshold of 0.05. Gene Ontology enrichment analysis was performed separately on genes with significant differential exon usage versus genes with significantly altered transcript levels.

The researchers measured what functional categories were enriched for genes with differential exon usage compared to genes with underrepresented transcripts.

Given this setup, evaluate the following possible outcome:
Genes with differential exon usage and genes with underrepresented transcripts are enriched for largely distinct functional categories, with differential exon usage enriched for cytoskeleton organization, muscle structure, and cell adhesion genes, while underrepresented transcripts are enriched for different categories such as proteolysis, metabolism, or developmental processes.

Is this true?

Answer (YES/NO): NO